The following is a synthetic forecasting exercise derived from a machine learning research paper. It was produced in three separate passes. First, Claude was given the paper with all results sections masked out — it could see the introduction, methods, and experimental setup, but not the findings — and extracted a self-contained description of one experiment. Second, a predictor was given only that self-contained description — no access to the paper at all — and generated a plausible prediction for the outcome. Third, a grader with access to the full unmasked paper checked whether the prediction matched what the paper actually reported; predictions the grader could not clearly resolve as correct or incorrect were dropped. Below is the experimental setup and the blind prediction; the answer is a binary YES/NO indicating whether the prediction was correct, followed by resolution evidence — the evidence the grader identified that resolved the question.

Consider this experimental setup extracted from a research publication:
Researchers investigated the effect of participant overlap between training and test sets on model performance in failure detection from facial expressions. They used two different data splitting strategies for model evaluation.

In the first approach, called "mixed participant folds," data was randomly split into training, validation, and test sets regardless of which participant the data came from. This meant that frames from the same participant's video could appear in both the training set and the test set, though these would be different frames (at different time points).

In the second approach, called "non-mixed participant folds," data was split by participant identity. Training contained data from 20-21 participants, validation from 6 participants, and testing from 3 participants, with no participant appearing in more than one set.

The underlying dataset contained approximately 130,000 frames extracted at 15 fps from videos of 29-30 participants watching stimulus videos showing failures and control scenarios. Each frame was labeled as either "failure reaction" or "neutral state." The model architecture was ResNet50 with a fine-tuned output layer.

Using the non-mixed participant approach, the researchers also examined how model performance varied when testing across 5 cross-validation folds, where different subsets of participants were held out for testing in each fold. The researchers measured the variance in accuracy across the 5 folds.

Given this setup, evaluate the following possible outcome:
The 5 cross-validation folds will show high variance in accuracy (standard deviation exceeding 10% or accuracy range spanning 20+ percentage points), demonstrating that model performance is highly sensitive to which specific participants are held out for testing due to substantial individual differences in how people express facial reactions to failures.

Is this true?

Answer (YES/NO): NO